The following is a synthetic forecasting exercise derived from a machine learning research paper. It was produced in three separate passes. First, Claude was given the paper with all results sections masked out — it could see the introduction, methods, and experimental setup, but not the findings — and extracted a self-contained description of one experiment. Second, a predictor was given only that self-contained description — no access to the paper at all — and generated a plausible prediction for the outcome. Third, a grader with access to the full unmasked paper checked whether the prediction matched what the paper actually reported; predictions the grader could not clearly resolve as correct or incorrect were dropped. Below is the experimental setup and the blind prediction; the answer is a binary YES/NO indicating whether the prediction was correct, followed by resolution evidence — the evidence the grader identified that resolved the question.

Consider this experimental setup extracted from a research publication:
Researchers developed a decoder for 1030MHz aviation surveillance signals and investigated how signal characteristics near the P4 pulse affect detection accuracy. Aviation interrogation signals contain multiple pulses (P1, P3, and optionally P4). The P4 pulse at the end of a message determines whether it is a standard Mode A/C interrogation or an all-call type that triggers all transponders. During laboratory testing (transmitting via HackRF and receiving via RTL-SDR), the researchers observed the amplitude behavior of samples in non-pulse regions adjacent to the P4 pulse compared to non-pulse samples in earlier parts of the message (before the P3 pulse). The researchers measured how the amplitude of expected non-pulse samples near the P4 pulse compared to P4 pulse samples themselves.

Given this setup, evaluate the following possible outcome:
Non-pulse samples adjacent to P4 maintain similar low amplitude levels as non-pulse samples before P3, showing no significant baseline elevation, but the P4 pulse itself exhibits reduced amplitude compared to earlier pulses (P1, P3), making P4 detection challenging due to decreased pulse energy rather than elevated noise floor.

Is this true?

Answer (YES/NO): NO